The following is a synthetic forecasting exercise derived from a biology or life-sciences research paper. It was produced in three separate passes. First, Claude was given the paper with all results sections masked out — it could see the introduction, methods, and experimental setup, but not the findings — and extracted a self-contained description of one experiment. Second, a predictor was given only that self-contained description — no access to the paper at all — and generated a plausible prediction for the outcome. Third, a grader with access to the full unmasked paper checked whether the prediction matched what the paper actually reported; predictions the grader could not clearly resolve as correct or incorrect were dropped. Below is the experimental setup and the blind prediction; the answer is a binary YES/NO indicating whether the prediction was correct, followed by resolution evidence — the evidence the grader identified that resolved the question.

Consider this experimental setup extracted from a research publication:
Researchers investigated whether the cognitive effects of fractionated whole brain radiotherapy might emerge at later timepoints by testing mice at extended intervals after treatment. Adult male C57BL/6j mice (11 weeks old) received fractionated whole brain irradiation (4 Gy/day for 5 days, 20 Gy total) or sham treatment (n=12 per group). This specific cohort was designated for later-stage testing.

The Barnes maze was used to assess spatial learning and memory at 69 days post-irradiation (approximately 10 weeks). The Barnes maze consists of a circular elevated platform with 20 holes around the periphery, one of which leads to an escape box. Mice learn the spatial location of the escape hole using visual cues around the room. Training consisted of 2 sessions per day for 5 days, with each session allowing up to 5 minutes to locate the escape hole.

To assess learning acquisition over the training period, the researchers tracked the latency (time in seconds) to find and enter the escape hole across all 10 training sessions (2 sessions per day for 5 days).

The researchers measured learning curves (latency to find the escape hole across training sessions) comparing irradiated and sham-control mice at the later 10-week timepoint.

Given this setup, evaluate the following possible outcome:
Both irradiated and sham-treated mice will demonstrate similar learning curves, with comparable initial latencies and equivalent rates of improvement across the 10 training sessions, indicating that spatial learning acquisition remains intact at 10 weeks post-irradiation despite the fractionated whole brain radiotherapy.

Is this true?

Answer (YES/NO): NO